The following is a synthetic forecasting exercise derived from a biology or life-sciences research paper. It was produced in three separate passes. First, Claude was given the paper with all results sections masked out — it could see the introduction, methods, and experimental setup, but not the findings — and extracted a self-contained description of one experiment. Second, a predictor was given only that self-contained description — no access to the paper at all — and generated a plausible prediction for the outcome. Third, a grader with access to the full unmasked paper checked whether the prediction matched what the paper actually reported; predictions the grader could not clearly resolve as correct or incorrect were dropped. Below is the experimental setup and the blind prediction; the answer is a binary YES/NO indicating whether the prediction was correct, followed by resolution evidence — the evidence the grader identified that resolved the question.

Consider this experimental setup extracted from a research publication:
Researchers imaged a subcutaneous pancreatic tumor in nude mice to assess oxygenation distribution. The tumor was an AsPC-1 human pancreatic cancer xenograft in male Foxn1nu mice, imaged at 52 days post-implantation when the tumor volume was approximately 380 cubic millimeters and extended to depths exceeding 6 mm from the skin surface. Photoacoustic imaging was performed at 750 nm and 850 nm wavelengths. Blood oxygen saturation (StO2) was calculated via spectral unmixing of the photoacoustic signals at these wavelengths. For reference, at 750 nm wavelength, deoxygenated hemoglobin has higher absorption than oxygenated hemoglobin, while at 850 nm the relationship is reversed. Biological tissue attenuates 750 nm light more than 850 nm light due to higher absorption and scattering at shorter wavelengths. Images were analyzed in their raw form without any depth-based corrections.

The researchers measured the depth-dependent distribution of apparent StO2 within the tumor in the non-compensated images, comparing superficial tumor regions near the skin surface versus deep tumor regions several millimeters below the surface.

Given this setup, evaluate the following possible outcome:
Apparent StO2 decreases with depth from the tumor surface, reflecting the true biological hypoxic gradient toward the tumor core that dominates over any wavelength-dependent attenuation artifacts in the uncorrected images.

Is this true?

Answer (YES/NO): NO